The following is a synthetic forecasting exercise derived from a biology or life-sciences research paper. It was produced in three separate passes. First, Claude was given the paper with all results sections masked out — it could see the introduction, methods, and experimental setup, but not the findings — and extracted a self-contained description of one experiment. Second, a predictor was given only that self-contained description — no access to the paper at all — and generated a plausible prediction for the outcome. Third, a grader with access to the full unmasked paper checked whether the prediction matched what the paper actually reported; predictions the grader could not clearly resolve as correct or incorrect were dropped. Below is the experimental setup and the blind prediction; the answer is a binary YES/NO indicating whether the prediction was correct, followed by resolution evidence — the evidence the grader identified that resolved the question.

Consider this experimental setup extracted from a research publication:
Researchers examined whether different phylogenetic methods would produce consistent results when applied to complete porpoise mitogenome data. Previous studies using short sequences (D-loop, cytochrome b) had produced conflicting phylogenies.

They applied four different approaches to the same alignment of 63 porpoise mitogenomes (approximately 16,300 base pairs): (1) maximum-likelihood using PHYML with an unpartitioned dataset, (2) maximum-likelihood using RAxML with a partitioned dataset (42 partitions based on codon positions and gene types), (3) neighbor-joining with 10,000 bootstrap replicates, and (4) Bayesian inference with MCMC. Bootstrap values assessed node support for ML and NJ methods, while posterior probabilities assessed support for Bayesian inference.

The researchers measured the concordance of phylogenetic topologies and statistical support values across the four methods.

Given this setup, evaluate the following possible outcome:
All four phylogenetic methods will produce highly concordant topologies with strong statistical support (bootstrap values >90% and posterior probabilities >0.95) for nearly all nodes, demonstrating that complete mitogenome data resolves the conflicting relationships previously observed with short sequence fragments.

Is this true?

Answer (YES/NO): YES